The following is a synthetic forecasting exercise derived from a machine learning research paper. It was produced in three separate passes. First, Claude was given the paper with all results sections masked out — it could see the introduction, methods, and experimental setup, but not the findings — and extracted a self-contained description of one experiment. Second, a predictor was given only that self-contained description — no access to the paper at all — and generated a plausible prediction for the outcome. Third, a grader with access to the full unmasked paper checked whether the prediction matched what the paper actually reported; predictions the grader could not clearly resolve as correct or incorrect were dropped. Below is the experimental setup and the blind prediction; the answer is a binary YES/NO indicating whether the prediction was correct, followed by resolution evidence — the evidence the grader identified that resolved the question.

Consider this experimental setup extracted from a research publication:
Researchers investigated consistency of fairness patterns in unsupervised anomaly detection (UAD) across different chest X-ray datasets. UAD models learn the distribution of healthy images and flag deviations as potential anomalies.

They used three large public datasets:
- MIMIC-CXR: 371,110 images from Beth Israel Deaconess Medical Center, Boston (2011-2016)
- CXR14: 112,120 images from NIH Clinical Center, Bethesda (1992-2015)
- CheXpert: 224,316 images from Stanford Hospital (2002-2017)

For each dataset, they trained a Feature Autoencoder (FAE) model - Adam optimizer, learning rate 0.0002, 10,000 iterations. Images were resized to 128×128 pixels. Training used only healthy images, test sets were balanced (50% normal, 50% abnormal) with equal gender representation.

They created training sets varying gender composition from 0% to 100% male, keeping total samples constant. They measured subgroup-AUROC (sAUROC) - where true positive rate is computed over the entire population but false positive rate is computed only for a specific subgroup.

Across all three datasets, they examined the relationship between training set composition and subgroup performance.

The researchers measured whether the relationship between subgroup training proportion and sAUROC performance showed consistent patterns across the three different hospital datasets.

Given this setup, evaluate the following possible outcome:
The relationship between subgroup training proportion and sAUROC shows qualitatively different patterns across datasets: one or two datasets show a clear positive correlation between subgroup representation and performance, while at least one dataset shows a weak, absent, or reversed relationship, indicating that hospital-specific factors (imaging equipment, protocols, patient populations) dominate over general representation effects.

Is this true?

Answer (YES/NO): NO